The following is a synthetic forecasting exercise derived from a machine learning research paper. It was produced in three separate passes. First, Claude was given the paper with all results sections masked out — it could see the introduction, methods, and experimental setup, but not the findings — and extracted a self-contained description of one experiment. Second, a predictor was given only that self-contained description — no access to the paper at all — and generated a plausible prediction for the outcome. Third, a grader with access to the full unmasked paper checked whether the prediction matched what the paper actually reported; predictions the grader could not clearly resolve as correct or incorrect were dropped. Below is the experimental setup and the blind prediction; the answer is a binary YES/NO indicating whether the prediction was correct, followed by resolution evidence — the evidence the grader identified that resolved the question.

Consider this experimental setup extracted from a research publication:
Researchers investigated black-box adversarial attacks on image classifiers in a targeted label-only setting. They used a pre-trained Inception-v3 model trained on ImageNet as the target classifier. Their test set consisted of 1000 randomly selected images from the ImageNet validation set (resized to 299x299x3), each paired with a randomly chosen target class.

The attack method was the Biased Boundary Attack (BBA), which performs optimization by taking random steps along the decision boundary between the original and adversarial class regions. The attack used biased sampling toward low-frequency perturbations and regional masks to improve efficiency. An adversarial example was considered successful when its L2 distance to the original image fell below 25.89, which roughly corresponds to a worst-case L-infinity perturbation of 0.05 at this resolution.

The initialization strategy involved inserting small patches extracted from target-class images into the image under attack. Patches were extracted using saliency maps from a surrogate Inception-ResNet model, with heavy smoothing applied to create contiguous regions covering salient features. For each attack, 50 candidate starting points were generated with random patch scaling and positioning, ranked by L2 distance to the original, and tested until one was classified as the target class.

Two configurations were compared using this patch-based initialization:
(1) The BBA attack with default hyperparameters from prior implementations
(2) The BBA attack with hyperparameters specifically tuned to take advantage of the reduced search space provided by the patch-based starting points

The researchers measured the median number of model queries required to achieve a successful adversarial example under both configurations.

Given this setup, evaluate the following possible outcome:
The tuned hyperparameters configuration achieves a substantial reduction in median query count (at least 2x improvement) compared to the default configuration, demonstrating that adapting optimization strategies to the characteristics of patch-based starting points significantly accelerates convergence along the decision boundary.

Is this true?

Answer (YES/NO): NO